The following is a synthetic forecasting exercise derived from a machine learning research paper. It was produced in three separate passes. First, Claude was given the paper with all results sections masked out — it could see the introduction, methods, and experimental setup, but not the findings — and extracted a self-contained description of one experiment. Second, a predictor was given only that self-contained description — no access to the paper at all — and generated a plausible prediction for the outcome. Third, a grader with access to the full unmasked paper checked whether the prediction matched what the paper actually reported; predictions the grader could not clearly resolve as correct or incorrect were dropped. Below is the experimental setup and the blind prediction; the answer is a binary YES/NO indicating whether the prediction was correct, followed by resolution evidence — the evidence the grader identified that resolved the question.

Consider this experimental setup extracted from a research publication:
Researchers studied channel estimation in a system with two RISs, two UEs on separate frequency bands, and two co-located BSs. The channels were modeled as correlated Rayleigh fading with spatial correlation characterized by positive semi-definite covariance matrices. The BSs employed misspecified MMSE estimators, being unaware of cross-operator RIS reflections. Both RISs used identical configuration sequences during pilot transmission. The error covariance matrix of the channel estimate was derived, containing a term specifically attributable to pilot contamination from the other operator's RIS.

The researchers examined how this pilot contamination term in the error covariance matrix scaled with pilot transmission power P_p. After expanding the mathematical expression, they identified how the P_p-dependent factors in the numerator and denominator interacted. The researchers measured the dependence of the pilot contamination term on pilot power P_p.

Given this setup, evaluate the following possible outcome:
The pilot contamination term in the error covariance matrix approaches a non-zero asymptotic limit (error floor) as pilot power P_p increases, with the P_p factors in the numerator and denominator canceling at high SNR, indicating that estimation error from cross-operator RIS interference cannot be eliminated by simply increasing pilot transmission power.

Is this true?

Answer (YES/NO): YES